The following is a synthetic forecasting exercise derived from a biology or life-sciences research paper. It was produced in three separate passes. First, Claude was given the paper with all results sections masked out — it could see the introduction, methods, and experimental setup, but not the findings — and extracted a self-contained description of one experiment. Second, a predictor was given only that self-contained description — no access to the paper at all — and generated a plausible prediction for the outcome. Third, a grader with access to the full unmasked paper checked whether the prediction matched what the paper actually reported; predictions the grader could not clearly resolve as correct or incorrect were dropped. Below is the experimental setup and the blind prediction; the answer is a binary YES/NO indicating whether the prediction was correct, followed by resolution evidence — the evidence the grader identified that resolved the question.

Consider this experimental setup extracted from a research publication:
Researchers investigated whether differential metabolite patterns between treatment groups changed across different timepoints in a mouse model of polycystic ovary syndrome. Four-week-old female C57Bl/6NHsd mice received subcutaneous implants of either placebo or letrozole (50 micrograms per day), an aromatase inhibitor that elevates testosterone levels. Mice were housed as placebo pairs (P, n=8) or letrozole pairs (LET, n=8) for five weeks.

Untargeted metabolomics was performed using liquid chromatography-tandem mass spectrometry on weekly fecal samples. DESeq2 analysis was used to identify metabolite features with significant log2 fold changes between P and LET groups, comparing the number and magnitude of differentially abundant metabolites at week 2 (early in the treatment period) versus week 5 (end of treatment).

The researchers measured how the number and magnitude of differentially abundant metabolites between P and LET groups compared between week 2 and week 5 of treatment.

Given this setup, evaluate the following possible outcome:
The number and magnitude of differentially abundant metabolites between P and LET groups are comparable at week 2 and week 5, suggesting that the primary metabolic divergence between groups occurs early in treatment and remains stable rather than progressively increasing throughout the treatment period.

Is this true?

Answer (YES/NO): NO